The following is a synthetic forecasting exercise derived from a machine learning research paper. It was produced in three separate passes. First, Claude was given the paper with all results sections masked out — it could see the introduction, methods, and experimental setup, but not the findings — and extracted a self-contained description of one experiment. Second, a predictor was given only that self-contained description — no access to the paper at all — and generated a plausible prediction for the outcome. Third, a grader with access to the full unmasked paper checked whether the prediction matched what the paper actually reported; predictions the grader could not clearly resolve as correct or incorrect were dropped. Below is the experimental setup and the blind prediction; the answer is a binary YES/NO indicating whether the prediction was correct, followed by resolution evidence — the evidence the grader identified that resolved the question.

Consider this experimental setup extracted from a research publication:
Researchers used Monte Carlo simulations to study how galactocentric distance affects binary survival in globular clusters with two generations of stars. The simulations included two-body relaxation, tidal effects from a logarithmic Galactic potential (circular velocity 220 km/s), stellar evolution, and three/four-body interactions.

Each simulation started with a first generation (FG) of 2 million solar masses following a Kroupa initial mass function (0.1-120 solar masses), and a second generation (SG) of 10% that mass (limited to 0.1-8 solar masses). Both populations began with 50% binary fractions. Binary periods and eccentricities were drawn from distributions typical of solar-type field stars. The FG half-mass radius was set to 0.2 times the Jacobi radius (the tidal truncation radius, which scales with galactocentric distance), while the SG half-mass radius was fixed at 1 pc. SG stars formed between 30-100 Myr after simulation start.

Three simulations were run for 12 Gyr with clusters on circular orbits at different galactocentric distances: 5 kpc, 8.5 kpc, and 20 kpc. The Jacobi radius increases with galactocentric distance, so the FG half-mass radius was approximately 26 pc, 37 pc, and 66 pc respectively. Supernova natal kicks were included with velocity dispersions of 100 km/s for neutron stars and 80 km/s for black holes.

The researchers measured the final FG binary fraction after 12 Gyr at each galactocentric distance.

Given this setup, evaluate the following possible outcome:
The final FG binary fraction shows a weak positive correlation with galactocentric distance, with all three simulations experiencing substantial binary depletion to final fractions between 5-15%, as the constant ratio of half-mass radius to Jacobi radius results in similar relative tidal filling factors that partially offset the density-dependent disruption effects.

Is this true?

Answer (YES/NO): NO